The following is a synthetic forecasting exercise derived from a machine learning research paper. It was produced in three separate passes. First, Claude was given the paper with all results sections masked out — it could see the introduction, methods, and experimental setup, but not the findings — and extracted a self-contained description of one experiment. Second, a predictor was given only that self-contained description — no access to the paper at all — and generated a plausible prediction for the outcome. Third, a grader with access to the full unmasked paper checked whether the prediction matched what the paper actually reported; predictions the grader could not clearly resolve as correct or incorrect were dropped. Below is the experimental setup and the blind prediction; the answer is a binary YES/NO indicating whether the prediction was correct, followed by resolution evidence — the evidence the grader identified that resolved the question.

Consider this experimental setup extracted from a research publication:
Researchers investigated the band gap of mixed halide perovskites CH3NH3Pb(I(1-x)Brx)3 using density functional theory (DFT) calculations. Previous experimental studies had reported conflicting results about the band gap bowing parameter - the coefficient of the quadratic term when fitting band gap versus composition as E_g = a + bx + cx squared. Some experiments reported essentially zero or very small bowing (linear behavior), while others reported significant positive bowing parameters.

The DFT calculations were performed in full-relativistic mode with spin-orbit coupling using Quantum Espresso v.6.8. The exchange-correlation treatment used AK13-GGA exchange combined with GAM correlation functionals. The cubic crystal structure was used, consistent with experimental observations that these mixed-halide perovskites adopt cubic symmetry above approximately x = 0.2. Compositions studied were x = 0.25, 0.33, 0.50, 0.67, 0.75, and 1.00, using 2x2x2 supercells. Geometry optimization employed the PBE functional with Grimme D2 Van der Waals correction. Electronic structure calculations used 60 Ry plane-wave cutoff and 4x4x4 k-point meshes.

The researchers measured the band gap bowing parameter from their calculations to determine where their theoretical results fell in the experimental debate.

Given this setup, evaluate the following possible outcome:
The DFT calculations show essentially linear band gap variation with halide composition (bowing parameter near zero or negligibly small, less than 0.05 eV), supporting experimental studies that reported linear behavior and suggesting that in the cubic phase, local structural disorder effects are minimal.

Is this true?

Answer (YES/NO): NO